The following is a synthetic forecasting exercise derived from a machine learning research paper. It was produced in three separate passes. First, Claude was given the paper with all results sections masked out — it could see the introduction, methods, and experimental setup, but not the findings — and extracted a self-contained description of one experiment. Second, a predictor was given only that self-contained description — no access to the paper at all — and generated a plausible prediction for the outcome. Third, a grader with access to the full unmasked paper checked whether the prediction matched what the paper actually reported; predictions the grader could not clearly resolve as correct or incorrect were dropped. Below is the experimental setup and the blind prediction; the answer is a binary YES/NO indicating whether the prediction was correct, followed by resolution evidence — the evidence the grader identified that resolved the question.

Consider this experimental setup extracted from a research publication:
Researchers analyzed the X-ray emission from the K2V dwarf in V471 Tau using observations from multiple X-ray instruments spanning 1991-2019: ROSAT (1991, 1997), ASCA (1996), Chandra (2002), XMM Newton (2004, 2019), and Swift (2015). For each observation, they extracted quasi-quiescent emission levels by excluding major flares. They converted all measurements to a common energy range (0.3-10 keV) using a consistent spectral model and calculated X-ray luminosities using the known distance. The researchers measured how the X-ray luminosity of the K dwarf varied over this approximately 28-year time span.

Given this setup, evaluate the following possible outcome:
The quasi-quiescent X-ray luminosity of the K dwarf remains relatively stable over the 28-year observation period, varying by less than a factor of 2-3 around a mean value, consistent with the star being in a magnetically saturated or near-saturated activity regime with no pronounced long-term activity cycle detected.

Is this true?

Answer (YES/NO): NO